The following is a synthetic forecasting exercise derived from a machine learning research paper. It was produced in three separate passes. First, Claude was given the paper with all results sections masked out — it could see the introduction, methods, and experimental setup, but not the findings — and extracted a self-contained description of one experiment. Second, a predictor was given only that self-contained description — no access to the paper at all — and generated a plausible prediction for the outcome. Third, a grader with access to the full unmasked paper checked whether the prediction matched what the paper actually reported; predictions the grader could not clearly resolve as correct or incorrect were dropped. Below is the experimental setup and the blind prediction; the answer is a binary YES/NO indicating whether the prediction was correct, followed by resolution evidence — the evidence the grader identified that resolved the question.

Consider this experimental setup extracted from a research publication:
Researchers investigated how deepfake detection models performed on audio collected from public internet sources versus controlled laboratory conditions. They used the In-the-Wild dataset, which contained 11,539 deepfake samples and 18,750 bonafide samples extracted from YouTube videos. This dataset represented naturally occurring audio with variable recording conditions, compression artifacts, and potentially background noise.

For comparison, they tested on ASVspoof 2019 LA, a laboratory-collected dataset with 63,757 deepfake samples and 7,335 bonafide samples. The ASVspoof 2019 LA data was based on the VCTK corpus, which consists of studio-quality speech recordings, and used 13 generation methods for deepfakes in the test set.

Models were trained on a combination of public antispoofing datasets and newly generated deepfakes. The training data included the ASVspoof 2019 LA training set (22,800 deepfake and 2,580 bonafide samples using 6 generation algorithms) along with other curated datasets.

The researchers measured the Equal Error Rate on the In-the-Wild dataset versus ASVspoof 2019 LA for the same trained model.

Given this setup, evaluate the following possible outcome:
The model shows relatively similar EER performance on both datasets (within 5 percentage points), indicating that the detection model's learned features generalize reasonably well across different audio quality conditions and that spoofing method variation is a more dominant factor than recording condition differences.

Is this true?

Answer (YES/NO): YES